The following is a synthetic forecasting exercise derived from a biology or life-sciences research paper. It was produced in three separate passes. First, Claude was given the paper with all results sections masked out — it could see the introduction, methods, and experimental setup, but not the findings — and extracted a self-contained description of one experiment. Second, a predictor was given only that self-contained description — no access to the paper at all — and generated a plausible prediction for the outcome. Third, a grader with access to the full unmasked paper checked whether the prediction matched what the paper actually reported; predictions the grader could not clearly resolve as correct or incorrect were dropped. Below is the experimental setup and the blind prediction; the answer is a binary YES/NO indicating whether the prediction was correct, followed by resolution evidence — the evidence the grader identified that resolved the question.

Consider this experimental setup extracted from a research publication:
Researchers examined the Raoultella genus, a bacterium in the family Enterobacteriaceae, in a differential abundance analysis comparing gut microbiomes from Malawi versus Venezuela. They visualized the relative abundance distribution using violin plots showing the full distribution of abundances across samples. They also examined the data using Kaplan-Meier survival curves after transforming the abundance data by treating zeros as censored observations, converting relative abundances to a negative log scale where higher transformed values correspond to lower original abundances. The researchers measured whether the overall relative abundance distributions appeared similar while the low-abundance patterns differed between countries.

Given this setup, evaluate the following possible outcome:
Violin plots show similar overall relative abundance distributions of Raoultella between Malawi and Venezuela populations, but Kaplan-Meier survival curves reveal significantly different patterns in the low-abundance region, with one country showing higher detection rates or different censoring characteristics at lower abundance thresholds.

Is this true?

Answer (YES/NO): YES